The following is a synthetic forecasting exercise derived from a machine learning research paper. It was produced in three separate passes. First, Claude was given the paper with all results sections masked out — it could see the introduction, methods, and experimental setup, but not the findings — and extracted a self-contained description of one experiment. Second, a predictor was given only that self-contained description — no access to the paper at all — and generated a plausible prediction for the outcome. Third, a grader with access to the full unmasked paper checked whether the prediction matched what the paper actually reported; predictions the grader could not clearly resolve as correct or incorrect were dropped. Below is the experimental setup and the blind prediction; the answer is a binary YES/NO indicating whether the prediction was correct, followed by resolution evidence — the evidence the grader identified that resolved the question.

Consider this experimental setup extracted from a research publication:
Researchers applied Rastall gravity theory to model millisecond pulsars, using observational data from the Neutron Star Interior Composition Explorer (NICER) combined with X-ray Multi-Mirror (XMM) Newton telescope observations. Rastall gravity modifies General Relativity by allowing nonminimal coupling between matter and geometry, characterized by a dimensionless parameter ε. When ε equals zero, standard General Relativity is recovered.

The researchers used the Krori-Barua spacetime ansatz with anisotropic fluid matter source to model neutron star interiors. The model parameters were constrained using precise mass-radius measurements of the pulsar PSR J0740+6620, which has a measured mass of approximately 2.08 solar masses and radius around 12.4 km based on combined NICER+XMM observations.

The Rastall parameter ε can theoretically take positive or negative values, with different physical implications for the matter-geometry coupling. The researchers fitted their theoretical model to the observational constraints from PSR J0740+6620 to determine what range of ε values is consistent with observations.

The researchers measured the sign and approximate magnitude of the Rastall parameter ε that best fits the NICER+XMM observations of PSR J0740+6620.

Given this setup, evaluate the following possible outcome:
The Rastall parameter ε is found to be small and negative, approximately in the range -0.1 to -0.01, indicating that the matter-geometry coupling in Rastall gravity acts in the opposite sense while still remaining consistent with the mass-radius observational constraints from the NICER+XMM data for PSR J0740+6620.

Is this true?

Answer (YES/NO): NO